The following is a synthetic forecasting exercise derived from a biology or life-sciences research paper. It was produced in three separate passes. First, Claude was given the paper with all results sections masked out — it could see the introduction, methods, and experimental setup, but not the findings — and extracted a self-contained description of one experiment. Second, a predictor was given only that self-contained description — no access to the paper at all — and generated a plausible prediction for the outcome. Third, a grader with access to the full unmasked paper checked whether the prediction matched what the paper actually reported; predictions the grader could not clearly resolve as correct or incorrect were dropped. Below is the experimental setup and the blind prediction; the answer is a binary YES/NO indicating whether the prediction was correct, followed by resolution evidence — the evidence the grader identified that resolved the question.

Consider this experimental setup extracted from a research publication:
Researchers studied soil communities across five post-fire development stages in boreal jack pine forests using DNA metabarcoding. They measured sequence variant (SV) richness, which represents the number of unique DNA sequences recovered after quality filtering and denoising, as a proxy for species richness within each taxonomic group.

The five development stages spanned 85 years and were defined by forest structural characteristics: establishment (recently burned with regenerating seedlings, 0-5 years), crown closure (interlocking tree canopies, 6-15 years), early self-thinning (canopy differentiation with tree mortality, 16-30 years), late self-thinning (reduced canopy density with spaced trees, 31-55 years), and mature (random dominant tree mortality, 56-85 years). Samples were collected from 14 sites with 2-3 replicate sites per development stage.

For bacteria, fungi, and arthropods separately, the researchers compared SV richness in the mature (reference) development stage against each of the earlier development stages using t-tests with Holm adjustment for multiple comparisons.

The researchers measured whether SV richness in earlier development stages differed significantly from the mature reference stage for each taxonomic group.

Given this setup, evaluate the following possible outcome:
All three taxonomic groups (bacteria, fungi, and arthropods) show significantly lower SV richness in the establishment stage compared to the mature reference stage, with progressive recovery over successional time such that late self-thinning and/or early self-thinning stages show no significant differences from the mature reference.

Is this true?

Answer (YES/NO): NO